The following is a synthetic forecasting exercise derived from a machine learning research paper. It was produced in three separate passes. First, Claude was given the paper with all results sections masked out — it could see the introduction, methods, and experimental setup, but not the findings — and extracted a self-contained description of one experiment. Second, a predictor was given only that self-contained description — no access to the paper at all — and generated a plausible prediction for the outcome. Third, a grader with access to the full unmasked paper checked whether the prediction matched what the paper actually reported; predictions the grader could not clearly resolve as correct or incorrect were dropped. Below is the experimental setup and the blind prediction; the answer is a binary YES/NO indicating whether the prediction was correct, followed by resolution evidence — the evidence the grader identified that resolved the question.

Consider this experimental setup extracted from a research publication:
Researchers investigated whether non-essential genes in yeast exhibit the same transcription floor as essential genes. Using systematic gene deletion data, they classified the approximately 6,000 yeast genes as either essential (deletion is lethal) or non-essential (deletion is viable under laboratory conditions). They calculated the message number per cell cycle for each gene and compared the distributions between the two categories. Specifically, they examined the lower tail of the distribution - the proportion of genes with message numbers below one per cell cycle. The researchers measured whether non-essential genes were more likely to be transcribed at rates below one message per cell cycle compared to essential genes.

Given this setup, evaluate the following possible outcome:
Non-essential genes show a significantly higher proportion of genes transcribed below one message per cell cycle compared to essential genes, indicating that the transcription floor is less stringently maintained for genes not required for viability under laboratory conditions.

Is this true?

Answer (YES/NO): YES